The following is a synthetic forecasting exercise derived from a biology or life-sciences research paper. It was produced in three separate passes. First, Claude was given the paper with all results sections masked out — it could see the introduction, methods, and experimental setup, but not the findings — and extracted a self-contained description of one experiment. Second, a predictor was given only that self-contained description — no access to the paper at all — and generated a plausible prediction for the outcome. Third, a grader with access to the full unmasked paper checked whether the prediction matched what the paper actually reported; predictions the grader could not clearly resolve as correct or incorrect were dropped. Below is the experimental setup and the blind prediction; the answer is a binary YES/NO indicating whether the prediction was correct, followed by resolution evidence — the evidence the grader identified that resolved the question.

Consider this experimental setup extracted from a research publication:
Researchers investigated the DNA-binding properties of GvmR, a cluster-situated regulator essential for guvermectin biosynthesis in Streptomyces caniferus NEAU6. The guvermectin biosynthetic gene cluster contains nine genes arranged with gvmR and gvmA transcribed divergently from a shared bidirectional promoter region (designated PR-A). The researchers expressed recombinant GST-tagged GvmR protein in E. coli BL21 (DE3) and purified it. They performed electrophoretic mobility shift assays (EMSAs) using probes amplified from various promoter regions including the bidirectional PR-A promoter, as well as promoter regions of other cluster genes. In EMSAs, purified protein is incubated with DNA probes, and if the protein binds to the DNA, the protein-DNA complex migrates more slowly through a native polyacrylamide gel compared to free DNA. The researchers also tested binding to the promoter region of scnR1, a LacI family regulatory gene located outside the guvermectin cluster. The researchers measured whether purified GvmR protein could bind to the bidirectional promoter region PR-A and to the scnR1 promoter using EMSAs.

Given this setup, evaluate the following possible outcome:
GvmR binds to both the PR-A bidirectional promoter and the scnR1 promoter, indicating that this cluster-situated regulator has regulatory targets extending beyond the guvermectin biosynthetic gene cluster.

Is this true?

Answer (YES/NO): YES